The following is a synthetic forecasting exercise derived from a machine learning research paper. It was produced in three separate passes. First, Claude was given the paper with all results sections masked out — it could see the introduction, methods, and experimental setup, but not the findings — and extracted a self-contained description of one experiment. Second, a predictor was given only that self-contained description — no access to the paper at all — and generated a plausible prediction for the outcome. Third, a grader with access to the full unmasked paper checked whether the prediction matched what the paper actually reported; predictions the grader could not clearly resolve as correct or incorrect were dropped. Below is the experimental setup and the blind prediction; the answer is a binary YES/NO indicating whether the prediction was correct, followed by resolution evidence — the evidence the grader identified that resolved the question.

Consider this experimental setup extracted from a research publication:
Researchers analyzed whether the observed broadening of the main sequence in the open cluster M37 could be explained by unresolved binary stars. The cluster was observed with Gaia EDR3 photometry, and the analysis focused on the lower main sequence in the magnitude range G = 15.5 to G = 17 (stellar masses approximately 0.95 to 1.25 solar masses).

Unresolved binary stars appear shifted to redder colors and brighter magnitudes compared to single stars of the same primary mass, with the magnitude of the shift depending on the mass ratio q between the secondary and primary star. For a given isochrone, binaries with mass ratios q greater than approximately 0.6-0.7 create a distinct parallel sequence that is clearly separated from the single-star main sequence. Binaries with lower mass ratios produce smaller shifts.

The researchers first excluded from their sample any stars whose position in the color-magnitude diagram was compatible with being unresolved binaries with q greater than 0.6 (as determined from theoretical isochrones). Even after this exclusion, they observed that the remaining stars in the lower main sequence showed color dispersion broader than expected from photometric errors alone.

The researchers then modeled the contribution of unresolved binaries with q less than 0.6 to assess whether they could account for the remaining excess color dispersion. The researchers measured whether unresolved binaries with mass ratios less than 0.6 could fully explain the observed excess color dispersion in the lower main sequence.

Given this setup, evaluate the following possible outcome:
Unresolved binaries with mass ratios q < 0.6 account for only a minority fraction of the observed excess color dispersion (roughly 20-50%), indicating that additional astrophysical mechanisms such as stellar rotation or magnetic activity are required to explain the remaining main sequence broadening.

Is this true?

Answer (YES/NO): NO